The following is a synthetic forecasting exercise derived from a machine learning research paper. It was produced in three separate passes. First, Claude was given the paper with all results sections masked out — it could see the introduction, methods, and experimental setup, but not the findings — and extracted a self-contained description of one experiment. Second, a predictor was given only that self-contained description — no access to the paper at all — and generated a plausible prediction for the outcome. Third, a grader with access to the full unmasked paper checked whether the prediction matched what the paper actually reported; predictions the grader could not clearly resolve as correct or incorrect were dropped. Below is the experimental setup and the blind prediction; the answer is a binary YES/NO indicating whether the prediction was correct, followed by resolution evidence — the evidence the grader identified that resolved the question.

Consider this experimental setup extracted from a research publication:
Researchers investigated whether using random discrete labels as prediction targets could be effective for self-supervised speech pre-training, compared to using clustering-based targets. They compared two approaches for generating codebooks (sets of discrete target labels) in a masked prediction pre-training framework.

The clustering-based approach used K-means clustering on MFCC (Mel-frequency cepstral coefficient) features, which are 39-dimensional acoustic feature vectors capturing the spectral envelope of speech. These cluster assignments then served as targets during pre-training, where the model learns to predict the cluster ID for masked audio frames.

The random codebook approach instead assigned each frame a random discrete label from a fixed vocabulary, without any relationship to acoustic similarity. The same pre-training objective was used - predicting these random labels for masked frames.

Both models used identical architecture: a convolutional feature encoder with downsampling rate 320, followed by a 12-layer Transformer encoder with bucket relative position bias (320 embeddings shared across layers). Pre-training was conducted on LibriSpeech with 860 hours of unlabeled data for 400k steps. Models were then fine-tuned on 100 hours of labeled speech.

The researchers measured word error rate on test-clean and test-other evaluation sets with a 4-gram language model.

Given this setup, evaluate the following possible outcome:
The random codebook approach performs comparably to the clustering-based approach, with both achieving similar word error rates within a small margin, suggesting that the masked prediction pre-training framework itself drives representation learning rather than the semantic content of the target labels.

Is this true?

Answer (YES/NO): YES